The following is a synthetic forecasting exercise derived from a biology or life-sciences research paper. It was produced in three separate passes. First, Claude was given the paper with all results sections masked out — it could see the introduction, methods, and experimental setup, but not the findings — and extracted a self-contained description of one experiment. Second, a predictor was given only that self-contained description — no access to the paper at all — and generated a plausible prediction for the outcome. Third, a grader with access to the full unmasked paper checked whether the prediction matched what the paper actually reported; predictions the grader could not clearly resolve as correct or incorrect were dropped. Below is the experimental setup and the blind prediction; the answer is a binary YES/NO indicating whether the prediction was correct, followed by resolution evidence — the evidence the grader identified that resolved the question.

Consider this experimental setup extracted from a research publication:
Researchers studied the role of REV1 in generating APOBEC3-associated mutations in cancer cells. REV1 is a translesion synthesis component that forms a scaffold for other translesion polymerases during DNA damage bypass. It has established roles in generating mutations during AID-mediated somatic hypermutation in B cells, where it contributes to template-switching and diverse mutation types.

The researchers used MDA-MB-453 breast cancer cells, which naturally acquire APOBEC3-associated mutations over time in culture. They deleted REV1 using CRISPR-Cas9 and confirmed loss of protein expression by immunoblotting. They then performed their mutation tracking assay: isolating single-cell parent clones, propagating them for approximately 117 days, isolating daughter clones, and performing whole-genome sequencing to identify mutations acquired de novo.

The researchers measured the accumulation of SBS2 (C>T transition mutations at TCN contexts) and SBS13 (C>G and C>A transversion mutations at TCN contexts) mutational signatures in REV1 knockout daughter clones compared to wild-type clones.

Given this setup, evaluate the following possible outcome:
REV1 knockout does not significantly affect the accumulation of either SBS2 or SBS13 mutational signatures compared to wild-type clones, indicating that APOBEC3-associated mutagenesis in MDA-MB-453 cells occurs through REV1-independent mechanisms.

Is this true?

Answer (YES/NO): NO